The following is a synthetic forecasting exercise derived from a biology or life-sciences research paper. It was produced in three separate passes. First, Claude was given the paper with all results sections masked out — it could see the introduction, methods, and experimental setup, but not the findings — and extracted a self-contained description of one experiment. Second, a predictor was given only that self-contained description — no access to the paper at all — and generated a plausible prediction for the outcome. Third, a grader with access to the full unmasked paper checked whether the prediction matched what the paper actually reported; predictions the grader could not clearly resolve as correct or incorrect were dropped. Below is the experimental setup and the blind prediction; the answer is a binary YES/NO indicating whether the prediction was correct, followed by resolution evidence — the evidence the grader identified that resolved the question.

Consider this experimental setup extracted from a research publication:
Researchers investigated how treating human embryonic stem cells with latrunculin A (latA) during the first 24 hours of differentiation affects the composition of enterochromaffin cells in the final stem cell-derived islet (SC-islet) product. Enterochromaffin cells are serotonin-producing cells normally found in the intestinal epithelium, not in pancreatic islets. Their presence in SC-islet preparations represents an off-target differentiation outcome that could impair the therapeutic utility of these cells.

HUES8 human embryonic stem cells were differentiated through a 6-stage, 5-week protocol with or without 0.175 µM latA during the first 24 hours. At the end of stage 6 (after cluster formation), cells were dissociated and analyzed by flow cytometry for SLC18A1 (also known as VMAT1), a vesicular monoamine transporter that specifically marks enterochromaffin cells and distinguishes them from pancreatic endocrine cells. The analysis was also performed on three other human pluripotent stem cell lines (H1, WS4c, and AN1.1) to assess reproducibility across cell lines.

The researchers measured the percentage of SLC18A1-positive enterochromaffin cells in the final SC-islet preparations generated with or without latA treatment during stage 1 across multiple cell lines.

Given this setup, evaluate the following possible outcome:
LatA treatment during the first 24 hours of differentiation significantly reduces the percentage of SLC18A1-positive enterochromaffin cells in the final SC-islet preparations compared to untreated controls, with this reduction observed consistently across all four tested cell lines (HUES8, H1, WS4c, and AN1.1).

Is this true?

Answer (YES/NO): NO